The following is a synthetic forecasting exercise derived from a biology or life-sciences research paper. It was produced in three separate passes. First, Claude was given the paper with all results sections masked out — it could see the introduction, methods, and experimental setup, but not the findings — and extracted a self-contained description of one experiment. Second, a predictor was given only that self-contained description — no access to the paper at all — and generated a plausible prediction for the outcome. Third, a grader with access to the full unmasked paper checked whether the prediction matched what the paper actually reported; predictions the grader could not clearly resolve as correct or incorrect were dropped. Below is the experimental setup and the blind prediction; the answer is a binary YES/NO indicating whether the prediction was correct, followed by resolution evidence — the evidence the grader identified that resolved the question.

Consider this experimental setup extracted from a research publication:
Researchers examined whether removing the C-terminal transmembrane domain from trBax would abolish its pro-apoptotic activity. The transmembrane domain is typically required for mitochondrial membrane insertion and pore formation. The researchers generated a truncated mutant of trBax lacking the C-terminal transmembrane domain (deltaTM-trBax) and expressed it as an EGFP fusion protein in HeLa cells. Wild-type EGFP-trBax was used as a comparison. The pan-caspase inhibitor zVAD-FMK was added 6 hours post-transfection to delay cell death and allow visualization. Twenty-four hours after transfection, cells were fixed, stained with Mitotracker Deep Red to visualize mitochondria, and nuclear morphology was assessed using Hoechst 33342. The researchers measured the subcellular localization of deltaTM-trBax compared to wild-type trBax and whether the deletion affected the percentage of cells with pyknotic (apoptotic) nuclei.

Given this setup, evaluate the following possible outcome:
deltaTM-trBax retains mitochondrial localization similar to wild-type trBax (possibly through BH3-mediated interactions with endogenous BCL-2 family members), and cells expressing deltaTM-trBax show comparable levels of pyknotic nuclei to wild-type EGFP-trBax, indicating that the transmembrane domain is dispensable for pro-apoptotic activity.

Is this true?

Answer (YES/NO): NO